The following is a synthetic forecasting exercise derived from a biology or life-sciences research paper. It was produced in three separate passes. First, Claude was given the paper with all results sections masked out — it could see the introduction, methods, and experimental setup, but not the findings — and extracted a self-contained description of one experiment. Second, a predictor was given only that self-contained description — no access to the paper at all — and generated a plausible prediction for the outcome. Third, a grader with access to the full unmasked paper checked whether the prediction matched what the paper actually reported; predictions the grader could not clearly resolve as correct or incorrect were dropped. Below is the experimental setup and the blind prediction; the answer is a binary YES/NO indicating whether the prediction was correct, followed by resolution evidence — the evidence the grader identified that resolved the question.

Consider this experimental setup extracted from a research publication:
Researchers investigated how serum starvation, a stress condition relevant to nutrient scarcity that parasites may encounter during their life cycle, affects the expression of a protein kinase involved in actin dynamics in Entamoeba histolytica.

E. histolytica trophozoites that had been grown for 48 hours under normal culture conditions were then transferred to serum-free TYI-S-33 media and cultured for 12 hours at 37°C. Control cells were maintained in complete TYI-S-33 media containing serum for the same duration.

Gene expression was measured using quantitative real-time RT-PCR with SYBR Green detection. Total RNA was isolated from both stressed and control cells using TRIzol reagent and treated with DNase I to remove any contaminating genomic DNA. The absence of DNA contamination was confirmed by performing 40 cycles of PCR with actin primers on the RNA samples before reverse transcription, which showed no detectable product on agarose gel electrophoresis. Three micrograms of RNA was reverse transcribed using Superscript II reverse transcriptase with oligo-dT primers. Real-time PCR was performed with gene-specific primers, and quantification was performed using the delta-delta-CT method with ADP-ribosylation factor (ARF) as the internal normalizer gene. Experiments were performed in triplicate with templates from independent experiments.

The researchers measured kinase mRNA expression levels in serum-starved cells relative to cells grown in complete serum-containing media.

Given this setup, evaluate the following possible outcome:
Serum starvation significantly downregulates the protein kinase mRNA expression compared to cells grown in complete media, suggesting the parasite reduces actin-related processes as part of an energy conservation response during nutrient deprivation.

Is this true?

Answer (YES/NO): NO